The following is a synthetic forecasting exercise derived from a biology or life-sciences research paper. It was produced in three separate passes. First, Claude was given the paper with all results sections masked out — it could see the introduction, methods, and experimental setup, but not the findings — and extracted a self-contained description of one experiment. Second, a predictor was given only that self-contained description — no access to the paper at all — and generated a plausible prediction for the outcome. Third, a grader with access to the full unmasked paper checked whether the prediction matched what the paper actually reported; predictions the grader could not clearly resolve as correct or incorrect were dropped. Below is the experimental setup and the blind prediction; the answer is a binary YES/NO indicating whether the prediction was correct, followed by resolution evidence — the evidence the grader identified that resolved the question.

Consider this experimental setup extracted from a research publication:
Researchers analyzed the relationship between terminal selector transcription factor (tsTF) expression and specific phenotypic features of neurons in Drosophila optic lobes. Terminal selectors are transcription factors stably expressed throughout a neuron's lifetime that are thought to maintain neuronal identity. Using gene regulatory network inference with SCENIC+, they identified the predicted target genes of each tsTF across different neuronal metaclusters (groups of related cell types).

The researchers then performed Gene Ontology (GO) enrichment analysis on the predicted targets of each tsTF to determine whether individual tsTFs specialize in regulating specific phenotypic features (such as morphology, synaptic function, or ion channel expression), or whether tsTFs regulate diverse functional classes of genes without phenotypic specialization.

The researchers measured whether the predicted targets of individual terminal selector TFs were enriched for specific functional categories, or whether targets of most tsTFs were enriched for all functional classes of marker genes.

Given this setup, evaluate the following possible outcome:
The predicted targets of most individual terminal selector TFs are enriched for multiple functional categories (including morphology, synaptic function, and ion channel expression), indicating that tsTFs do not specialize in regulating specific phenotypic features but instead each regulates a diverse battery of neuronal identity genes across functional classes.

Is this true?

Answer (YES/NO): YES